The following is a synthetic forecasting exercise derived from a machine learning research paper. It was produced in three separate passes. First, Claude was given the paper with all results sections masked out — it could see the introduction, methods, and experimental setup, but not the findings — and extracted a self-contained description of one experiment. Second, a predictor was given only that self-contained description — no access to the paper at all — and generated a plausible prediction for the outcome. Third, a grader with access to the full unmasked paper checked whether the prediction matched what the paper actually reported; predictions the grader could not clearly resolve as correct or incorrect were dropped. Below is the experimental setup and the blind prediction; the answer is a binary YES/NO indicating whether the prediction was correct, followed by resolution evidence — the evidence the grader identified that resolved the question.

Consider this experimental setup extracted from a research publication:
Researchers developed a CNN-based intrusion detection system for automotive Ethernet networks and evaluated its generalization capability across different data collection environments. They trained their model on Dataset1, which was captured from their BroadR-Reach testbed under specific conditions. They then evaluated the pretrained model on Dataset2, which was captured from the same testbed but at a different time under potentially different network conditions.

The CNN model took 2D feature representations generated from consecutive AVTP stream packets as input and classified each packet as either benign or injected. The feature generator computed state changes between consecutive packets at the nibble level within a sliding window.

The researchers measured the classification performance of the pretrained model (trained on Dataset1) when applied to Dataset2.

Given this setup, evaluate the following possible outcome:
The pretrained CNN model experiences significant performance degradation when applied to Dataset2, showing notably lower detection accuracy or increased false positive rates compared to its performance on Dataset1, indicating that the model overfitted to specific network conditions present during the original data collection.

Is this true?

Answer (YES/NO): NO